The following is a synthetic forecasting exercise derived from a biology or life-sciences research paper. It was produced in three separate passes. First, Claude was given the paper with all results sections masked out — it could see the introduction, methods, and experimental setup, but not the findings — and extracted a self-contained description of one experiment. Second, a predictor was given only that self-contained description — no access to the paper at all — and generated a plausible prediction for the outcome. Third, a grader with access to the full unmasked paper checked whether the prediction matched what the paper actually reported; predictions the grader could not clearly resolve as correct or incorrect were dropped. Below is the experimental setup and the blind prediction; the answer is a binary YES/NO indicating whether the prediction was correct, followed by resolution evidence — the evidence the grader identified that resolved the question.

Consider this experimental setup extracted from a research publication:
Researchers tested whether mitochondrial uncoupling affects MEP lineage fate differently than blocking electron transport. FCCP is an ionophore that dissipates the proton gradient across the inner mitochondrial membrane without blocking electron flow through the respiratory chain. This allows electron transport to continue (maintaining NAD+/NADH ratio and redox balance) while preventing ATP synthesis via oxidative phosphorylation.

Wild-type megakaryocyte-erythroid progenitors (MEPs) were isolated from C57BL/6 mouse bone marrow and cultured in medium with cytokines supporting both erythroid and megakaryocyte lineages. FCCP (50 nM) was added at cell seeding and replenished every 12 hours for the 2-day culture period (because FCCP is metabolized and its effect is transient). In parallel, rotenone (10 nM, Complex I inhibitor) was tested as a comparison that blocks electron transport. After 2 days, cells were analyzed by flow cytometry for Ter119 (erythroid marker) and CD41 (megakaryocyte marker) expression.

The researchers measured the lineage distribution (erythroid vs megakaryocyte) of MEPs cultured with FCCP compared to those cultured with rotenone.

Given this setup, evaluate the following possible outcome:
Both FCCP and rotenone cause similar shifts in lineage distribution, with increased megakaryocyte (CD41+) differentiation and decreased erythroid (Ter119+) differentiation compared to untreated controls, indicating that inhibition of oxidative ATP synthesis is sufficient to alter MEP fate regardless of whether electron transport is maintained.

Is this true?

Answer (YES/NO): NO